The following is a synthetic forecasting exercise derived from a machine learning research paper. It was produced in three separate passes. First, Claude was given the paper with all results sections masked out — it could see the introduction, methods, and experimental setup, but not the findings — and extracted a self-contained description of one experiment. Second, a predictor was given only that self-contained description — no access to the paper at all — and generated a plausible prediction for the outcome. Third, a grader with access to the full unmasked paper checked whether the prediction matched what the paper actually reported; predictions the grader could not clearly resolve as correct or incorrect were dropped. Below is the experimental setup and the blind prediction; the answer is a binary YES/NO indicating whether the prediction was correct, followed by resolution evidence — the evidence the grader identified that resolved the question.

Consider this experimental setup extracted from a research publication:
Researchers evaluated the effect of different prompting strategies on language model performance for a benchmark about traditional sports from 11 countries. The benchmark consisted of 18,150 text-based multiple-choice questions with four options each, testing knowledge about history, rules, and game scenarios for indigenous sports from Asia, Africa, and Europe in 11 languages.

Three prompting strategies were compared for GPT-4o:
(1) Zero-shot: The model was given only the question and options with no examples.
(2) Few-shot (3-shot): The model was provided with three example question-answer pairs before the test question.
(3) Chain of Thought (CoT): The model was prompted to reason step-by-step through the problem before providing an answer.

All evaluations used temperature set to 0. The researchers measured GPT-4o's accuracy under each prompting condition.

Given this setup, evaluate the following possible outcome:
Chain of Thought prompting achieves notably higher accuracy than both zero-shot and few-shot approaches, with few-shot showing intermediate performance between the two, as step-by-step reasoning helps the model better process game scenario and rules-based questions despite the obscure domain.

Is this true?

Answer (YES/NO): YES